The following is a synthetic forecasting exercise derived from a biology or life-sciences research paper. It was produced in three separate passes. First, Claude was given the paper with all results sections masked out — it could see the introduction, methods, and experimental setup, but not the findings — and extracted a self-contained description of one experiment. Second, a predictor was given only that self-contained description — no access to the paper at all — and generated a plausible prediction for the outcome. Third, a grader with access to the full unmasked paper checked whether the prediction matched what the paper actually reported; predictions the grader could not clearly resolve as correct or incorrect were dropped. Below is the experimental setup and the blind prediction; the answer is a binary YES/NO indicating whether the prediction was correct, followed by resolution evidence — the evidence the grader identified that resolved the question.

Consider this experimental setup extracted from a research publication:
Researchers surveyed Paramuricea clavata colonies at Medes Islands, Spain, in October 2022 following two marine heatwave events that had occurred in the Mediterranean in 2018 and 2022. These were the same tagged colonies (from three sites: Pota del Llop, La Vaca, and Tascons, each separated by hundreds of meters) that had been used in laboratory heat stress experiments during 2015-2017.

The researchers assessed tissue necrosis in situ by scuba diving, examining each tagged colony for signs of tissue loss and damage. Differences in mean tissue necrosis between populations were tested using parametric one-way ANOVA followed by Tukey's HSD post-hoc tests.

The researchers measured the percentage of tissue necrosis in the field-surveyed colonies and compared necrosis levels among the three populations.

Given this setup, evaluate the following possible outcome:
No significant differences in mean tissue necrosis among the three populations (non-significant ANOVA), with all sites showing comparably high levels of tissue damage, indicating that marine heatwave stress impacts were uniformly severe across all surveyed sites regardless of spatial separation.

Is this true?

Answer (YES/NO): NO